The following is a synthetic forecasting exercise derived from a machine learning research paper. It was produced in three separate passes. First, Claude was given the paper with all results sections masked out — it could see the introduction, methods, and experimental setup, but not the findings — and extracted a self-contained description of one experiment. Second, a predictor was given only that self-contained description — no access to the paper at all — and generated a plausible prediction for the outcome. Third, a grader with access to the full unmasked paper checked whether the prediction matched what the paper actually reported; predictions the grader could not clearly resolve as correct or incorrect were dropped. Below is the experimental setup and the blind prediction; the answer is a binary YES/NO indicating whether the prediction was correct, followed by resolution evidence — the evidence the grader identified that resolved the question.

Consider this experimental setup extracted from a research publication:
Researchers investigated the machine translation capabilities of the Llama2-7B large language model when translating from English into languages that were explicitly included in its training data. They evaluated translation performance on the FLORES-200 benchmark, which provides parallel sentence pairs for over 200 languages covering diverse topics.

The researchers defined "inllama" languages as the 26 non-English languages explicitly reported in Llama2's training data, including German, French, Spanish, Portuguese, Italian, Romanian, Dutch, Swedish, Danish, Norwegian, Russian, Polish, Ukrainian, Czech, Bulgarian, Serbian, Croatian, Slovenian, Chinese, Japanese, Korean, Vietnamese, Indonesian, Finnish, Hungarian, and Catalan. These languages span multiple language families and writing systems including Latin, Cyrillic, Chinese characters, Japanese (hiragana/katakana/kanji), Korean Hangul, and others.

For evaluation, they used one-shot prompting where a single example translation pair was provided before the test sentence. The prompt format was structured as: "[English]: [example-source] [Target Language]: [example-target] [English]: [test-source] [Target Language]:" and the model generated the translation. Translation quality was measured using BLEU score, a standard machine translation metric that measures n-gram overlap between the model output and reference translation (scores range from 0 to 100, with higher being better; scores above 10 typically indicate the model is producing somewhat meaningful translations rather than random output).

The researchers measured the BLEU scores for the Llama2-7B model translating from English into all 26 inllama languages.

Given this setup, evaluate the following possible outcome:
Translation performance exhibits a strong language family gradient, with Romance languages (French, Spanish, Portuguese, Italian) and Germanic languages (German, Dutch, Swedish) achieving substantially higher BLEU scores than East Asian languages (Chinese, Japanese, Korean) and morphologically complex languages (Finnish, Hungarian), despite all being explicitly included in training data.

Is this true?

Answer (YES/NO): YES